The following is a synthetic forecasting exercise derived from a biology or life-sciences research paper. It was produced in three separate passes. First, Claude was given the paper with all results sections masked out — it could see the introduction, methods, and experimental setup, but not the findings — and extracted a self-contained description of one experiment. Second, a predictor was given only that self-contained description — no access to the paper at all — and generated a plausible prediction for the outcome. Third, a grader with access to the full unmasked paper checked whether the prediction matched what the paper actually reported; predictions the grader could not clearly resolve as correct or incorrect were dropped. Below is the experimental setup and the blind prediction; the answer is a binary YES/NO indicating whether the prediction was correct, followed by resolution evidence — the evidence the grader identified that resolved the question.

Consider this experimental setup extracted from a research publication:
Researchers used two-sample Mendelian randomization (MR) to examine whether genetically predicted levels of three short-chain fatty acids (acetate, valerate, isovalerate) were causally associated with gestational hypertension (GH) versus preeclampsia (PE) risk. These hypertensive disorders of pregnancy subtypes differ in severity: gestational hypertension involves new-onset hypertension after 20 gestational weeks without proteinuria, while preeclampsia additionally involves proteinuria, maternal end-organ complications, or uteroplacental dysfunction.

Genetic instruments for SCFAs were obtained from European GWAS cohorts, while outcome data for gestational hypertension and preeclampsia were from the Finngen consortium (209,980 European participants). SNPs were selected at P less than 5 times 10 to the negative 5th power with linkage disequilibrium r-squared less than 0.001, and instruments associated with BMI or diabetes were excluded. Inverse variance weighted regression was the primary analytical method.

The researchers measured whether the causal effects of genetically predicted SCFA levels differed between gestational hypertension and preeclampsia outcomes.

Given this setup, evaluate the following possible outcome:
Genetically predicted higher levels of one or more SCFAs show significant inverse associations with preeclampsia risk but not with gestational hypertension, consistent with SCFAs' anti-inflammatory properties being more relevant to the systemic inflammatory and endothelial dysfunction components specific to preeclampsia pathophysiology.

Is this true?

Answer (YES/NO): NO